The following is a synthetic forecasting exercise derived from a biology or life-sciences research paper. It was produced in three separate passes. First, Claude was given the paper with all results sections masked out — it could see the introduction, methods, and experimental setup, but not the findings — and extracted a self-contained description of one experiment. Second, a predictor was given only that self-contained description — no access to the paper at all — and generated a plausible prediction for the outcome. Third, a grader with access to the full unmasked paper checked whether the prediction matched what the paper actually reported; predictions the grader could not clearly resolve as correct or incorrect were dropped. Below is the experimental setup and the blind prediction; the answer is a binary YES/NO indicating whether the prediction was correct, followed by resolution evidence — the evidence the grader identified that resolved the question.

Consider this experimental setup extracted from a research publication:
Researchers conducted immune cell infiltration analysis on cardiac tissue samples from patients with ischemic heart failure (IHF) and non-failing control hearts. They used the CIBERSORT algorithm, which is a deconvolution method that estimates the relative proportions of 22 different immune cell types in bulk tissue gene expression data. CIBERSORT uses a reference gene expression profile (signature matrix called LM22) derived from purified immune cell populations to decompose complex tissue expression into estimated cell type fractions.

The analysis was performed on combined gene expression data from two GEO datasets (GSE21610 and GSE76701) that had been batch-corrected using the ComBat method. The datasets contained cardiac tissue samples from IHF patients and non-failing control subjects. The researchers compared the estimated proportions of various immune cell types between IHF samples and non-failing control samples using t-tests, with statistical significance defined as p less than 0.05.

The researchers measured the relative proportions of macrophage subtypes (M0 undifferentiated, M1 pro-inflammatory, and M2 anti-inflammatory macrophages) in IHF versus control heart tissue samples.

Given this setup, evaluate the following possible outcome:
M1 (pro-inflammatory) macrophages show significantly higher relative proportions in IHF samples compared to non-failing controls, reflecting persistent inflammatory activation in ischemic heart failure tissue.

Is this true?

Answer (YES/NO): NO